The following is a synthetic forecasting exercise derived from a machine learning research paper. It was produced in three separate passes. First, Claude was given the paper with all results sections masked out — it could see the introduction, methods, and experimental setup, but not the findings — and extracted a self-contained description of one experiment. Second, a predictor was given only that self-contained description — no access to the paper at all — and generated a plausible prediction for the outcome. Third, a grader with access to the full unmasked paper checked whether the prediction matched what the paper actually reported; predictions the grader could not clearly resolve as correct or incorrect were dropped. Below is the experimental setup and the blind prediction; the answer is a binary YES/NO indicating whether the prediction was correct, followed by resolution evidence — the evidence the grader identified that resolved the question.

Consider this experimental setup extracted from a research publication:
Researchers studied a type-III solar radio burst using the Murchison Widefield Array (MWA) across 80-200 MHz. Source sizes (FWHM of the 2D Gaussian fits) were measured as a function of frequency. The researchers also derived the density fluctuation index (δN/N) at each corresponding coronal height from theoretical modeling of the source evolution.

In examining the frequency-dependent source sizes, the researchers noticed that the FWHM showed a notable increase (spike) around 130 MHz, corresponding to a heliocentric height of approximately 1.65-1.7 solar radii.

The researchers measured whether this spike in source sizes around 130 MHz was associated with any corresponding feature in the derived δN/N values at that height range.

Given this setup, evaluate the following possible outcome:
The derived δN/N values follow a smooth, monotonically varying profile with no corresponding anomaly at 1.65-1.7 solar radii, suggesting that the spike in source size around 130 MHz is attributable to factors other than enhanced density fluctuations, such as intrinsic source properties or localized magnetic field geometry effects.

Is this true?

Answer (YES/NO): NO